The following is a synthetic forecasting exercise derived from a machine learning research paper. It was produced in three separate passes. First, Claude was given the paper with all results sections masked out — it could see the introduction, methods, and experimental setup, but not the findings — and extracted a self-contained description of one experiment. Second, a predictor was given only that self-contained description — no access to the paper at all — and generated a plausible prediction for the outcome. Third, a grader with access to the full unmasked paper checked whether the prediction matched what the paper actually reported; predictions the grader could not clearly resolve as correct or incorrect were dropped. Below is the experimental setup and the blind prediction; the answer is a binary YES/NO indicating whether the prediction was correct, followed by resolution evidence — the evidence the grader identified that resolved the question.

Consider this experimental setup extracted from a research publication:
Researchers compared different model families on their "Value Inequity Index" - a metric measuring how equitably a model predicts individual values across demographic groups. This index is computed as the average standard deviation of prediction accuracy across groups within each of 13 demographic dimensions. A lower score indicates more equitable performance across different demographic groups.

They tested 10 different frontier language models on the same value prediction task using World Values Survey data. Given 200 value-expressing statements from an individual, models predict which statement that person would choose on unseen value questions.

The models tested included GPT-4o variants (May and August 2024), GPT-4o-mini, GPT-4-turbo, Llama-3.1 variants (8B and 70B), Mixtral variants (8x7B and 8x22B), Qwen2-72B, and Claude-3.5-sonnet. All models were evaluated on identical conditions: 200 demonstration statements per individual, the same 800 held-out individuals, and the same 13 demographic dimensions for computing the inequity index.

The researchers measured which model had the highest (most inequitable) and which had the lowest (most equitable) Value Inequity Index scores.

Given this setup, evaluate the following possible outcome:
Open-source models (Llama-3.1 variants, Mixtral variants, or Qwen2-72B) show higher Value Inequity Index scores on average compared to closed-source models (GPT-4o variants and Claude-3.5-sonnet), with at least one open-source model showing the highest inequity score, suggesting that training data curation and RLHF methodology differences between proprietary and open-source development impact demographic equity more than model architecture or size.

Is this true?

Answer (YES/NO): NO